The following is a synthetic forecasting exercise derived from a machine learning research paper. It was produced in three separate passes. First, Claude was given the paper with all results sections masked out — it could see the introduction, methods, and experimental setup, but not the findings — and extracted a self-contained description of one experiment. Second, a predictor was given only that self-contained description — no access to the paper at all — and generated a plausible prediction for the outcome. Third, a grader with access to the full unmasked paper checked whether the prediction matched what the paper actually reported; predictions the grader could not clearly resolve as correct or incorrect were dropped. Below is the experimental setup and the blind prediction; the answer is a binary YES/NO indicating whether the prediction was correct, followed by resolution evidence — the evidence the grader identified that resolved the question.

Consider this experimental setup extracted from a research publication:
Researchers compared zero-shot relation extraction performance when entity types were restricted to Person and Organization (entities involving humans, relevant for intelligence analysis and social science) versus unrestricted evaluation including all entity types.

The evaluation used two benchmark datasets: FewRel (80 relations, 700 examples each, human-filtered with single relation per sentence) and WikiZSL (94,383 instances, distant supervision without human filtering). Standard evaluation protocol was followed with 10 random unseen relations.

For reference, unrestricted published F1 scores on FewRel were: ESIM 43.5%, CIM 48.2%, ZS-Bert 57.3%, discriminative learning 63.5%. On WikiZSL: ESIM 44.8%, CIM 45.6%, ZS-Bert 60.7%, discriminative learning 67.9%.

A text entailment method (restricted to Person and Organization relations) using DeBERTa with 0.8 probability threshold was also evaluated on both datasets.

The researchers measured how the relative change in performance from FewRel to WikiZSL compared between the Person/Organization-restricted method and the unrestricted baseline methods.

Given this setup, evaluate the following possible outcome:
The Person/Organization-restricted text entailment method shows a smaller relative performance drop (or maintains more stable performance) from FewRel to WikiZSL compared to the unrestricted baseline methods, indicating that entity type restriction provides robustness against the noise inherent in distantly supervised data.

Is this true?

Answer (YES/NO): NO